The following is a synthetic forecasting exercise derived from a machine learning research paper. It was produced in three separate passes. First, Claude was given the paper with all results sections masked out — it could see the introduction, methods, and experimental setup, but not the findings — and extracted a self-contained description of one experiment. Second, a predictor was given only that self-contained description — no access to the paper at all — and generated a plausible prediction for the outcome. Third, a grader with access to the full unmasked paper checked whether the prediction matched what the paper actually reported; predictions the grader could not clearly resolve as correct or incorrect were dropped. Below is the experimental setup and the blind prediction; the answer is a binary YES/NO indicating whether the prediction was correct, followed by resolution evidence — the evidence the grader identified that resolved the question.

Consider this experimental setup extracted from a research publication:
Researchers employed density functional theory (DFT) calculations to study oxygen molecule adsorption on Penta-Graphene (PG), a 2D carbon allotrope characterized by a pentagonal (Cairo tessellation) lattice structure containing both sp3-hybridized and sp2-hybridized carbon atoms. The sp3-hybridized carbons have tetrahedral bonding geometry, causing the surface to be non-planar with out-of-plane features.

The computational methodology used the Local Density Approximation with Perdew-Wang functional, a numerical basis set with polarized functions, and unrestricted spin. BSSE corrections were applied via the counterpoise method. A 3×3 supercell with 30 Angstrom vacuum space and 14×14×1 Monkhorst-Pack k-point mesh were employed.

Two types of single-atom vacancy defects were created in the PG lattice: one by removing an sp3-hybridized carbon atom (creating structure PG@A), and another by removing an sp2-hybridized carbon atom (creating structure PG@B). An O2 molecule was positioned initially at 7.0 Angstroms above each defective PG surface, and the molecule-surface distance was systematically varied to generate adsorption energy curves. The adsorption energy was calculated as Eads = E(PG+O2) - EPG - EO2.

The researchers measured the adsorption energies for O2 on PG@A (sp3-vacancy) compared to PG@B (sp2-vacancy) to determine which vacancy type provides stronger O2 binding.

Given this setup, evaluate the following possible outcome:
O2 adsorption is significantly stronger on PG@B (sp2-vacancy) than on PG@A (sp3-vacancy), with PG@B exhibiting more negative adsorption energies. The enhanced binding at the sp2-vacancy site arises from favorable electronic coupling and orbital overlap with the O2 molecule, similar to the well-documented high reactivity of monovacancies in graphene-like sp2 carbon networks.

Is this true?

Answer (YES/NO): NO